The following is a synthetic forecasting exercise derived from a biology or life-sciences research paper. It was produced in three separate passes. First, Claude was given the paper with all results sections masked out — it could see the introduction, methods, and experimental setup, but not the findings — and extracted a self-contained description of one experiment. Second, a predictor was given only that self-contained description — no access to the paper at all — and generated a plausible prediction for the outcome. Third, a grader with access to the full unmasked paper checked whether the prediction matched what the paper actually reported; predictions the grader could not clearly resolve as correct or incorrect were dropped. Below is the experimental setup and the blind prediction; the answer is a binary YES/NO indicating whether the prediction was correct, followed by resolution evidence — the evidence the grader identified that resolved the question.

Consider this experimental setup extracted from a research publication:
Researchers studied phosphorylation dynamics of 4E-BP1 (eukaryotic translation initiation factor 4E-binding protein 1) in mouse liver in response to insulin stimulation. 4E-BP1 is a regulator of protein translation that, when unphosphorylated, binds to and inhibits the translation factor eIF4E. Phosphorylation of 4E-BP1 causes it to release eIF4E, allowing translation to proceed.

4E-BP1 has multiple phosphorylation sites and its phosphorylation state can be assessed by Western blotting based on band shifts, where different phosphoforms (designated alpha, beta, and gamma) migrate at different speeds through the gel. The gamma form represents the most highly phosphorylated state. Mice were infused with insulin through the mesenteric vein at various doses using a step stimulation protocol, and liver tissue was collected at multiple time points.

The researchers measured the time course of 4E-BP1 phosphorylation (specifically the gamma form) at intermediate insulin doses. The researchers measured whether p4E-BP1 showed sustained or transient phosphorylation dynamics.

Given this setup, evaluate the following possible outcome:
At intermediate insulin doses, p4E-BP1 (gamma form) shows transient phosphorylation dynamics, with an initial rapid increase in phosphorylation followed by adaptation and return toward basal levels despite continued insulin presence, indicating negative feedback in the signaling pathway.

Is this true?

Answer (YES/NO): YES